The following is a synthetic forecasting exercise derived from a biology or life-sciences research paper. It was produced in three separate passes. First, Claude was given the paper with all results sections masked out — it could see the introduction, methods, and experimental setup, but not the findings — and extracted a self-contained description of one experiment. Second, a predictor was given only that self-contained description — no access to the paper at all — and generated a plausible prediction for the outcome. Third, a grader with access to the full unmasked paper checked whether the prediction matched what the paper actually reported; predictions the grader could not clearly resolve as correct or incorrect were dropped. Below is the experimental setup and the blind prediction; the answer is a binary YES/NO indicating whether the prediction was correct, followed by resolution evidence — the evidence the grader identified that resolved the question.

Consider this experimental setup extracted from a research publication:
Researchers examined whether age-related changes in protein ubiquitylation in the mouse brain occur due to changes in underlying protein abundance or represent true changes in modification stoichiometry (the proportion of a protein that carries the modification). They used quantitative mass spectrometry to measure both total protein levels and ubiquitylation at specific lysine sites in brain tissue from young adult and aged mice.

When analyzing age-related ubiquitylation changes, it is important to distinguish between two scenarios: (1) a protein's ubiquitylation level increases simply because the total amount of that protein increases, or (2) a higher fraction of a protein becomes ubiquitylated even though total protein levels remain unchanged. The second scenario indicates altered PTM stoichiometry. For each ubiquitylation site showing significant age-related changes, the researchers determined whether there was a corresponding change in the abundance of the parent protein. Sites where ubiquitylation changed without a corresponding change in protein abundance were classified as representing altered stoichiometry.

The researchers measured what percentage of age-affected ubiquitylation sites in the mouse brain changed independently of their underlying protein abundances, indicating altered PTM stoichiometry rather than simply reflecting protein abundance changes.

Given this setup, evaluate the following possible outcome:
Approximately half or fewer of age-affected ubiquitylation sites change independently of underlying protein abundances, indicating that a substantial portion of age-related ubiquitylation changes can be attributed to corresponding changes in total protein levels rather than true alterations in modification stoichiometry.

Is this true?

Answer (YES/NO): YES